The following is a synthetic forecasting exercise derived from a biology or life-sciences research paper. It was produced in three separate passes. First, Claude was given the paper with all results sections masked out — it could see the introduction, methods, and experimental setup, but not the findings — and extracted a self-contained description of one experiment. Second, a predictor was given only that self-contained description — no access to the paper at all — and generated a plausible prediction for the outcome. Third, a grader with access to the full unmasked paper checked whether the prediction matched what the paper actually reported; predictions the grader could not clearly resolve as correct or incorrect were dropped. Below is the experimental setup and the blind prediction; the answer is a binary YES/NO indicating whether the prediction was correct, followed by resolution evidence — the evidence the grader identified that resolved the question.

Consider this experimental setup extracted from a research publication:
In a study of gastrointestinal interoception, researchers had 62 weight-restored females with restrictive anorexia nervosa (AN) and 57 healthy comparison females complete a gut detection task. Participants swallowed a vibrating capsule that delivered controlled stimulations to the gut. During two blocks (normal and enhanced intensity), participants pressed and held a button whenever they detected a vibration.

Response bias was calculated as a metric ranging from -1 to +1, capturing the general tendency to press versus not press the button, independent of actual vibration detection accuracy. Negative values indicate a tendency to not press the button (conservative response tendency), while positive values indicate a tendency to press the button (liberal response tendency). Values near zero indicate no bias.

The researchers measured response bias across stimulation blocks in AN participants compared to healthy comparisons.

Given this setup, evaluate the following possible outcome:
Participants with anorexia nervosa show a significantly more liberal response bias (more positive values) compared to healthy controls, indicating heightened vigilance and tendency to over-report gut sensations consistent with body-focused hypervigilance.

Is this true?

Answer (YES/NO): NO